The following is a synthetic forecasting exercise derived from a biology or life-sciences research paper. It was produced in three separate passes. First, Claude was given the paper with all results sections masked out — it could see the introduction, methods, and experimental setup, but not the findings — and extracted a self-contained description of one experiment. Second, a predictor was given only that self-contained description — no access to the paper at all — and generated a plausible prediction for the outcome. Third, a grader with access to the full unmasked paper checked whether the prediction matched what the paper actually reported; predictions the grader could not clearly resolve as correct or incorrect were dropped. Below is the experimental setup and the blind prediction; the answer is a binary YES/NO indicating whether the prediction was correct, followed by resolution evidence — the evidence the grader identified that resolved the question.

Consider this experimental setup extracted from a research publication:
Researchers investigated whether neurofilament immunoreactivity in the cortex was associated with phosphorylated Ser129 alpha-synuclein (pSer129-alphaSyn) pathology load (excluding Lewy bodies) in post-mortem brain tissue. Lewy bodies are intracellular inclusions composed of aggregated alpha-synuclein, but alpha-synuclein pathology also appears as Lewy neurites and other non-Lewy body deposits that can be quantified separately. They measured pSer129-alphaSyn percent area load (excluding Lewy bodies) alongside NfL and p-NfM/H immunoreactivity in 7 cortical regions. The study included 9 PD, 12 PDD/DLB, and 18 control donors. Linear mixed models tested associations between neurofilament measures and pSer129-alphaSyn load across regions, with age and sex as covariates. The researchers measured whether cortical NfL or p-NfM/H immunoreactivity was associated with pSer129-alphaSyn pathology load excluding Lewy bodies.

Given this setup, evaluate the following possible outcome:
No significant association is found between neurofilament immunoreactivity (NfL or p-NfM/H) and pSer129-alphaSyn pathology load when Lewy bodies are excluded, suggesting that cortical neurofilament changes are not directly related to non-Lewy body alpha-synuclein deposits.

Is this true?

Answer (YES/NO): NO